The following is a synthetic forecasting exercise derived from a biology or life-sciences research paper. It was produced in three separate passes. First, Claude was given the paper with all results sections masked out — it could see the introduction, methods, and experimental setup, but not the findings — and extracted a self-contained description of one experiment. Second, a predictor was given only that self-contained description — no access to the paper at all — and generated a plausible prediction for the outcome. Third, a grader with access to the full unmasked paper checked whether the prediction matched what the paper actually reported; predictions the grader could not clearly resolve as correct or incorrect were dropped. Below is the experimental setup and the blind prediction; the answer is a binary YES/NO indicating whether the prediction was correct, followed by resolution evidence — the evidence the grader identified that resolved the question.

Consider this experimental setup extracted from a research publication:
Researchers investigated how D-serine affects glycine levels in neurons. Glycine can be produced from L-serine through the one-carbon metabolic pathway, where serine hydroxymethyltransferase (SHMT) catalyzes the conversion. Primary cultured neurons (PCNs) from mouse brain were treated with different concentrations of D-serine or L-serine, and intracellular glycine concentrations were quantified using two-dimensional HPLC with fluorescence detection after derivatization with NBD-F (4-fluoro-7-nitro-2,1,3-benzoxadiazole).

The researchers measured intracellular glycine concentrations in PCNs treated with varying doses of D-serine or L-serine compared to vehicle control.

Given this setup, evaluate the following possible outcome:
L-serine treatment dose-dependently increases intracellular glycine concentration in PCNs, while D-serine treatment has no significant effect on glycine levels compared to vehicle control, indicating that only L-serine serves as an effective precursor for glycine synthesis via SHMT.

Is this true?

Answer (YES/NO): NO